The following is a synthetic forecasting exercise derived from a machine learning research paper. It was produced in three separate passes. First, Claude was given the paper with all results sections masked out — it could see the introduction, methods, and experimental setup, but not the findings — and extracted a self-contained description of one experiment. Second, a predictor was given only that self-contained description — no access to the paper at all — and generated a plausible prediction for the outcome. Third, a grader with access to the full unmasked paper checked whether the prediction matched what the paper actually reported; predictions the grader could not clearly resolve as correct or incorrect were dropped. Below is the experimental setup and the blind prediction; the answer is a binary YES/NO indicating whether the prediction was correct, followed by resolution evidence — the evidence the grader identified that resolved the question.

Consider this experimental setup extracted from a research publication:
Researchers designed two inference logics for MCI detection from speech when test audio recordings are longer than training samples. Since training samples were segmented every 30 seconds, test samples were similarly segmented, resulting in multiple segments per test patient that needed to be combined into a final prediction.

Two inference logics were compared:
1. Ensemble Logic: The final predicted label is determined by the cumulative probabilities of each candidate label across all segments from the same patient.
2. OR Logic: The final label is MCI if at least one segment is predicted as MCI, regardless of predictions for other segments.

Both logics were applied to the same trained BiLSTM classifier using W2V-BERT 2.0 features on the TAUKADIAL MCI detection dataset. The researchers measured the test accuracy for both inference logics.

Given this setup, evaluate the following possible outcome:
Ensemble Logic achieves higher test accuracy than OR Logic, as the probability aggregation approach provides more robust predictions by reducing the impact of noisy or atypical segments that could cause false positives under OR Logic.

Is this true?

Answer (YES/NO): NO